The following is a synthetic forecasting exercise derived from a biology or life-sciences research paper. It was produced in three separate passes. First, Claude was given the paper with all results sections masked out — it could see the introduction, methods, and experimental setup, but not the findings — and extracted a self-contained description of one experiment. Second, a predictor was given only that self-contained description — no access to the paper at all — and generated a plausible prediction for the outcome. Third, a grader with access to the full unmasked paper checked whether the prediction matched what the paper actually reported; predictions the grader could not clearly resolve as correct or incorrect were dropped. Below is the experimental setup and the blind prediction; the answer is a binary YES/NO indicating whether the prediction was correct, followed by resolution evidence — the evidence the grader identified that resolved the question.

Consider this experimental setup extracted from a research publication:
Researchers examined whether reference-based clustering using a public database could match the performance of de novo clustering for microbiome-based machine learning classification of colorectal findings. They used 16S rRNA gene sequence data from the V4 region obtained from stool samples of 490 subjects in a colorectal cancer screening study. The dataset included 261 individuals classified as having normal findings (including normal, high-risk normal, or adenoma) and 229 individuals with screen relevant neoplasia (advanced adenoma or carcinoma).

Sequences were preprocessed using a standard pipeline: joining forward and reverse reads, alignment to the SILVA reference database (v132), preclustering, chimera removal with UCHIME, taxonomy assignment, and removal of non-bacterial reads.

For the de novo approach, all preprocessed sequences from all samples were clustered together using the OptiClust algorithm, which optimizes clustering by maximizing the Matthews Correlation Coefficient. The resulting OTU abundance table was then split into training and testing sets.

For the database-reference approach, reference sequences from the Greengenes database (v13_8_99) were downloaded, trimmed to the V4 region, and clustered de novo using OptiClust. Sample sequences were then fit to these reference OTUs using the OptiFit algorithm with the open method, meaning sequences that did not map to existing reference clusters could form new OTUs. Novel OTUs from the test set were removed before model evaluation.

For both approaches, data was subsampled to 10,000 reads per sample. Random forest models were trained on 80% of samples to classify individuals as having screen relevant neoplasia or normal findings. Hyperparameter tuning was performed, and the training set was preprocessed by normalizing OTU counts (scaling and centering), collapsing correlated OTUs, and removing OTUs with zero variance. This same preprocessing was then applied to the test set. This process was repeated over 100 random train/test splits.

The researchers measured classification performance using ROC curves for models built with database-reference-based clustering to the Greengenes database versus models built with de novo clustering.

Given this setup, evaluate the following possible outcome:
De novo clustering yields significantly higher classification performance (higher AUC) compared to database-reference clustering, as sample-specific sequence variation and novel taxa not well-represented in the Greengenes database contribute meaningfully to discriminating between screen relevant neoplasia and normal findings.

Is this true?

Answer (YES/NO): NO